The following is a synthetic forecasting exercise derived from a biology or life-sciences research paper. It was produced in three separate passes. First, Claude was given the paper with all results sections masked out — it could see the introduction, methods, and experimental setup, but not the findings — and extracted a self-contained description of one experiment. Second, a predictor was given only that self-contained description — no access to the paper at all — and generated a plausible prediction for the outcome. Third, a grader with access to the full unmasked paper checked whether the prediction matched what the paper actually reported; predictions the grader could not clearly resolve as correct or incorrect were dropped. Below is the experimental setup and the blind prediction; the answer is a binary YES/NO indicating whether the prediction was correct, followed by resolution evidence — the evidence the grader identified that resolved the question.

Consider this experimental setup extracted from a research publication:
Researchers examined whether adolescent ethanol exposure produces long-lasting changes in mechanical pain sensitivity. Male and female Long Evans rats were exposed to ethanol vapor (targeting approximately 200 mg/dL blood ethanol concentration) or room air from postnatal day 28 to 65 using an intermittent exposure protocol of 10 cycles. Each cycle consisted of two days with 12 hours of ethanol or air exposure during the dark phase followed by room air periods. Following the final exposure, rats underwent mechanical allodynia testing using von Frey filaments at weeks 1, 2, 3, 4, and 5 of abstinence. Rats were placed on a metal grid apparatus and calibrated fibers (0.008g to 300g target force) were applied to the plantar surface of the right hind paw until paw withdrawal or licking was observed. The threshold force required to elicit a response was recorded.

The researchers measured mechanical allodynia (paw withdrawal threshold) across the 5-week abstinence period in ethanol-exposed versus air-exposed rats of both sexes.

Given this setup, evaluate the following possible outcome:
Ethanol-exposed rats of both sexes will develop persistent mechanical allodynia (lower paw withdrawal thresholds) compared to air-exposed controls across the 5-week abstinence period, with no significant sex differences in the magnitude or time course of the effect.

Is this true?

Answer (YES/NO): NO